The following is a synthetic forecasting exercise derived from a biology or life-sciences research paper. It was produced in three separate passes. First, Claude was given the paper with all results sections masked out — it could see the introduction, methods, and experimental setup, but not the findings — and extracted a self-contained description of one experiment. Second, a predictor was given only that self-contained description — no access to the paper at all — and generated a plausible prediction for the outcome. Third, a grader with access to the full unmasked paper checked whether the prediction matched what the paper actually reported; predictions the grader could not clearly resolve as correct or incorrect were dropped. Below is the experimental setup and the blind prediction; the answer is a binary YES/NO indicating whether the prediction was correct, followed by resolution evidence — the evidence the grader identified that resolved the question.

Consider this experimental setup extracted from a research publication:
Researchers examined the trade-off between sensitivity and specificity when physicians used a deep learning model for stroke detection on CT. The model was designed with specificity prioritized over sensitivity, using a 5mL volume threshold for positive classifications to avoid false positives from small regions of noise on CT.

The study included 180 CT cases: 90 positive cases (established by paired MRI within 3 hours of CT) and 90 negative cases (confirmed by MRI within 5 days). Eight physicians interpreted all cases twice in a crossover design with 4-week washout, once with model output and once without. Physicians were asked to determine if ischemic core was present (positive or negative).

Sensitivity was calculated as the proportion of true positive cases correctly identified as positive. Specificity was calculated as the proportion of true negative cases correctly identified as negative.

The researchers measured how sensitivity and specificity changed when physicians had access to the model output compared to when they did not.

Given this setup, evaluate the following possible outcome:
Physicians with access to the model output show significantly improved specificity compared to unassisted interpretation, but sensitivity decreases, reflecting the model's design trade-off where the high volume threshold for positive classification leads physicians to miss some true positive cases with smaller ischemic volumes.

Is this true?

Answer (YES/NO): NO